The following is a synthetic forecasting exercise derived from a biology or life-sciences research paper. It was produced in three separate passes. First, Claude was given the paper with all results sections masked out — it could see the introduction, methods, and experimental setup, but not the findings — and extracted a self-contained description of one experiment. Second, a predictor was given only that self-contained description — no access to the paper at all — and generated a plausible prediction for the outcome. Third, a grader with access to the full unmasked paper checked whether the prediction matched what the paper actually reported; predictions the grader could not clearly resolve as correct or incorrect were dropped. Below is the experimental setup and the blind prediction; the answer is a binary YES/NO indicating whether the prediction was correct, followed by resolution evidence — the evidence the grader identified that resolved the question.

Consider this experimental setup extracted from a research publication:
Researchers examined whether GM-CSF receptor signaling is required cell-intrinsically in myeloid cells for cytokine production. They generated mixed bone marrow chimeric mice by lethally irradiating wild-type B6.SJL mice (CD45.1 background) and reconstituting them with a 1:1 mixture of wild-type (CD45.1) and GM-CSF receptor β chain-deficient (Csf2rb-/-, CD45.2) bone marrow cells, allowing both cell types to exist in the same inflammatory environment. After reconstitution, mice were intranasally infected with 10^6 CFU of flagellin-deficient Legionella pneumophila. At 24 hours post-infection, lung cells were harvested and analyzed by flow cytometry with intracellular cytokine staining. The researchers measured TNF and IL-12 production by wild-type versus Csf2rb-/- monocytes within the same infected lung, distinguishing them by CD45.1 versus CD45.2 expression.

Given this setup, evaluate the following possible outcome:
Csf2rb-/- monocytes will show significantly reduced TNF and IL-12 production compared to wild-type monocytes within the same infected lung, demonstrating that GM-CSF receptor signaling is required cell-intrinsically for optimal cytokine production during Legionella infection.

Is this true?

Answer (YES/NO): YES